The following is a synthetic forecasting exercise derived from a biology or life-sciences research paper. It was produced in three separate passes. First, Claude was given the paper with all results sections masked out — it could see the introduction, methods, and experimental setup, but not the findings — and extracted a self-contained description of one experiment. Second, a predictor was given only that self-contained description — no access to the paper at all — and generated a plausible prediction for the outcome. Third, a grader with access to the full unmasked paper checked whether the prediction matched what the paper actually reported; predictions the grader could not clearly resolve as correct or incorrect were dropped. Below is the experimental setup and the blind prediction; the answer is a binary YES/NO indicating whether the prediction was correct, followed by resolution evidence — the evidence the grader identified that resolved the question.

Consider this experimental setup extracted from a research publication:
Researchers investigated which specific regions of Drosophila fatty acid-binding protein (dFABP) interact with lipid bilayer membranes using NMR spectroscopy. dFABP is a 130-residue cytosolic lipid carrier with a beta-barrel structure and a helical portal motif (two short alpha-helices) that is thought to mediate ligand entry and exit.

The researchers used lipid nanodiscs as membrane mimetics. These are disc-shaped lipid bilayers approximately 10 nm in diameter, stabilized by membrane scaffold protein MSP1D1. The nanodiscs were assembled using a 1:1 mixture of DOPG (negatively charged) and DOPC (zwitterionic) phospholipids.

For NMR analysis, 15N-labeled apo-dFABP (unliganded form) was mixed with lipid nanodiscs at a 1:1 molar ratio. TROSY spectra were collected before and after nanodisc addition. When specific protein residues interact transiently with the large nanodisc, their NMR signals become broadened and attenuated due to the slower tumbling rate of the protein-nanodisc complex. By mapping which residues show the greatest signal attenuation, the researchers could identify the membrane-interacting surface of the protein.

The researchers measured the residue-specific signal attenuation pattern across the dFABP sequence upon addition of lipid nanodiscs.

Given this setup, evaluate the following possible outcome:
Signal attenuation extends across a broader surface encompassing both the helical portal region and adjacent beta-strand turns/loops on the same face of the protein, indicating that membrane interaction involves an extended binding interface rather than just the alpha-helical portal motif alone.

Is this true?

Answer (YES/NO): YES